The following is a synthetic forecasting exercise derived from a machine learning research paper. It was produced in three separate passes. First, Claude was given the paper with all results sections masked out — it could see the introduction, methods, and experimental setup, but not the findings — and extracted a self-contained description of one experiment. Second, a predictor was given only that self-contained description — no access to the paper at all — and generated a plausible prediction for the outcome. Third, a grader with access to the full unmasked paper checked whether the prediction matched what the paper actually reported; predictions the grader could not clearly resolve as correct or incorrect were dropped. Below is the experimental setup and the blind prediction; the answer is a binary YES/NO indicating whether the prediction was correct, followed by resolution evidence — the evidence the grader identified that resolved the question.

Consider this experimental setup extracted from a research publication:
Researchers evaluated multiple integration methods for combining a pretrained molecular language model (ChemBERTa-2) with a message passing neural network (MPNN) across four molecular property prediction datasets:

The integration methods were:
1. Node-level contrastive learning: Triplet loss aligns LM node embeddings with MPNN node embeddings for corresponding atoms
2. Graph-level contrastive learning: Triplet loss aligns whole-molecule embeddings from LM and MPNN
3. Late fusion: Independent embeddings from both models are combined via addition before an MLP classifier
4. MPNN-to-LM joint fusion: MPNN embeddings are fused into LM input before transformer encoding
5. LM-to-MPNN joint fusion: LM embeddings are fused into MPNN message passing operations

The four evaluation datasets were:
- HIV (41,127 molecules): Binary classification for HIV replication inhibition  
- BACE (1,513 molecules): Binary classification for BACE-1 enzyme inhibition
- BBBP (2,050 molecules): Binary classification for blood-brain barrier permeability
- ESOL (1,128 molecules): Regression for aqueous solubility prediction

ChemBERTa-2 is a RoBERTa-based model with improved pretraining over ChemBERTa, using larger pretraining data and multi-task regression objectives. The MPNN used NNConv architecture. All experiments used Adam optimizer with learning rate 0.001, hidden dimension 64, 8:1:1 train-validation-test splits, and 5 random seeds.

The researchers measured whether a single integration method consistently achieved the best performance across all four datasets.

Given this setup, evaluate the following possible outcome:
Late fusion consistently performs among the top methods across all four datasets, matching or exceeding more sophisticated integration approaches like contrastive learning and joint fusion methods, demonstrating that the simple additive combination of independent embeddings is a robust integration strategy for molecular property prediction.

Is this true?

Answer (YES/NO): NO